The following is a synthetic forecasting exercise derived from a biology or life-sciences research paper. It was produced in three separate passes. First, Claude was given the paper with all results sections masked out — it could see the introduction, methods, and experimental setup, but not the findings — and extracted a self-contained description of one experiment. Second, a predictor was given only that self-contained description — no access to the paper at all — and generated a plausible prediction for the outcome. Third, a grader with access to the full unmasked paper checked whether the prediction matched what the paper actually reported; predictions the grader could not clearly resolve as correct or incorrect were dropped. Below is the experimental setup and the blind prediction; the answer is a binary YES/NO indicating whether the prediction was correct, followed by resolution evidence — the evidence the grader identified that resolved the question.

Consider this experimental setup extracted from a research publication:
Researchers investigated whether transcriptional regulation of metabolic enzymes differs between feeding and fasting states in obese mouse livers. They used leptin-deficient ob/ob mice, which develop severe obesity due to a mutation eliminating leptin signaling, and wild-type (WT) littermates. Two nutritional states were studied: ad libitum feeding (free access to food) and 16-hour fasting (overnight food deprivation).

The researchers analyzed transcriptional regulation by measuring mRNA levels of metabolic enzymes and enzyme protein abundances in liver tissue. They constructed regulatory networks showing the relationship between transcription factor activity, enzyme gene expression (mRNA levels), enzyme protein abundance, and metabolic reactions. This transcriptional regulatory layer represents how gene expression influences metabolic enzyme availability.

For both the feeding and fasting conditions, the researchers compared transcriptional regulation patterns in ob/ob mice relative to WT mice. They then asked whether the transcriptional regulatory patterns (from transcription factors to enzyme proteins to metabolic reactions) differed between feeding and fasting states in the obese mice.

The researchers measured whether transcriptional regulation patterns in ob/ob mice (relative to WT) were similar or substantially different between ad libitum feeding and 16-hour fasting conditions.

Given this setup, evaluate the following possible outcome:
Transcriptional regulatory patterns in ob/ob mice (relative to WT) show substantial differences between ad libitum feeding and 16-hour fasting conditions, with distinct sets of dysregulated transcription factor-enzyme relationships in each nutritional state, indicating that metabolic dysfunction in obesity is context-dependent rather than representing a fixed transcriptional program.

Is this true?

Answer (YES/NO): NO